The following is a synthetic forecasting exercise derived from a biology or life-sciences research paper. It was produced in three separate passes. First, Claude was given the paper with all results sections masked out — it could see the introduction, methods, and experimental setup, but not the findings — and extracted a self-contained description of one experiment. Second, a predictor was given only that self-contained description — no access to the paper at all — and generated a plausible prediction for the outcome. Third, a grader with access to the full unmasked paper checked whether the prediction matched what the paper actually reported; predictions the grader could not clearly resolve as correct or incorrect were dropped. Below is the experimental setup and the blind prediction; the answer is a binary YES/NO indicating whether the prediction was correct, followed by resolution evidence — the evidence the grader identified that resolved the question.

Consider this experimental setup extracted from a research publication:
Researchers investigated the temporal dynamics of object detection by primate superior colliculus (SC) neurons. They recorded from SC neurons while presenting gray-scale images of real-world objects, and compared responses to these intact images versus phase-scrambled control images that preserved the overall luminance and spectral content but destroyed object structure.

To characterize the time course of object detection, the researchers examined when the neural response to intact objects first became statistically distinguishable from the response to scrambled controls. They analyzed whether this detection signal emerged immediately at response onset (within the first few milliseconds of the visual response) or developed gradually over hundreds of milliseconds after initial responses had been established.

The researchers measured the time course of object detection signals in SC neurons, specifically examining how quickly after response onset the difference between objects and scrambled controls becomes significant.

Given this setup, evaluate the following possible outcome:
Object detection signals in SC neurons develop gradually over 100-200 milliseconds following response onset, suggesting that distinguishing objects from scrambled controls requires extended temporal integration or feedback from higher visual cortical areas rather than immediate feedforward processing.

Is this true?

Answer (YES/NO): NO